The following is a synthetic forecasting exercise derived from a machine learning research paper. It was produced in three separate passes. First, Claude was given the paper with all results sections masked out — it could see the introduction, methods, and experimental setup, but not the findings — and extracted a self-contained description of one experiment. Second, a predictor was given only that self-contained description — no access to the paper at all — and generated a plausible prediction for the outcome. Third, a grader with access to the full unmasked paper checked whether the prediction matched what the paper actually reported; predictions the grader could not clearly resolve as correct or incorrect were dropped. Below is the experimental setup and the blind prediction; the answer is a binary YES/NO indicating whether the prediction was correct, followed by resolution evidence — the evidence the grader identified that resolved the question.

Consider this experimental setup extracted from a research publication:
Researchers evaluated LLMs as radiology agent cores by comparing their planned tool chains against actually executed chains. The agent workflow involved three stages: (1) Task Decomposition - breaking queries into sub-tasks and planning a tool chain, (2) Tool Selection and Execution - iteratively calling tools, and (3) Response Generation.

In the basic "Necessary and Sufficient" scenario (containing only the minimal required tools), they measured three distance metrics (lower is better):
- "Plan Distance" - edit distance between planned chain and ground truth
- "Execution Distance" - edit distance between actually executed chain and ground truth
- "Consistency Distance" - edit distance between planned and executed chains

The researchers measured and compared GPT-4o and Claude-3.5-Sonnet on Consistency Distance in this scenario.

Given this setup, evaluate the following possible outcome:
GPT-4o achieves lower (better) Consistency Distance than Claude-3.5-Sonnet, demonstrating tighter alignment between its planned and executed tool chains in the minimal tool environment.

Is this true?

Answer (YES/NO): YES